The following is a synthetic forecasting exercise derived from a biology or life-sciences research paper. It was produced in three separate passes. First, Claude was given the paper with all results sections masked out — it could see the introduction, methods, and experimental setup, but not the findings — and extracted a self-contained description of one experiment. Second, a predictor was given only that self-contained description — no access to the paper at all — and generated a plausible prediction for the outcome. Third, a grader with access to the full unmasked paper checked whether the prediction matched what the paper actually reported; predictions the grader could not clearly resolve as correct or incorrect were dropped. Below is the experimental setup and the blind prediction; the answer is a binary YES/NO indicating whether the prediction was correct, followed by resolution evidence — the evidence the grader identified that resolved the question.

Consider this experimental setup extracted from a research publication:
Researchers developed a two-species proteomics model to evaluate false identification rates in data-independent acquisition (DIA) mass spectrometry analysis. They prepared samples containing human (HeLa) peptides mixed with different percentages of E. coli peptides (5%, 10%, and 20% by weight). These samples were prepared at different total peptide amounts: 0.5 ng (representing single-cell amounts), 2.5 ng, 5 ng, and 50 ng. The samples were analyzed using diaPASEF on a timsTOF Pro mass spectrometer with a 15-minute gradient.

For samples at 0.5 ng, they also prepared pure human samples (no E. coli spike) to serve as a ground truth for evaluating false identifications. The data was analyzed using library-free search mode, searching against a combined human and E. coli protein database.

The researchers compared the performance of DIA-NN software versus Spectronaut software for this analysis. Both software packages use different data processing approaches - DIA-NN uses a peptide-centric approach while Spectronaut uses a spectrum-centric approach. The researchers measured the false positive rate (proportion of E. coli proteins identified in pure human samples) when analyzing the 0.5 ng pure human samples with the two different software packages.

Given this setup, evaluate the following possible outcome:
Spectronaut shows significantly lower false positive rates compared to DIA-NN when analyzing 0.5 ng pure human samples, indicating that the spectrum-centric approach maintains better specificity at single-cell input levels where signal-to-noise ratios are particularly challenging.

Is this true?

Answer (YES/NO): NO